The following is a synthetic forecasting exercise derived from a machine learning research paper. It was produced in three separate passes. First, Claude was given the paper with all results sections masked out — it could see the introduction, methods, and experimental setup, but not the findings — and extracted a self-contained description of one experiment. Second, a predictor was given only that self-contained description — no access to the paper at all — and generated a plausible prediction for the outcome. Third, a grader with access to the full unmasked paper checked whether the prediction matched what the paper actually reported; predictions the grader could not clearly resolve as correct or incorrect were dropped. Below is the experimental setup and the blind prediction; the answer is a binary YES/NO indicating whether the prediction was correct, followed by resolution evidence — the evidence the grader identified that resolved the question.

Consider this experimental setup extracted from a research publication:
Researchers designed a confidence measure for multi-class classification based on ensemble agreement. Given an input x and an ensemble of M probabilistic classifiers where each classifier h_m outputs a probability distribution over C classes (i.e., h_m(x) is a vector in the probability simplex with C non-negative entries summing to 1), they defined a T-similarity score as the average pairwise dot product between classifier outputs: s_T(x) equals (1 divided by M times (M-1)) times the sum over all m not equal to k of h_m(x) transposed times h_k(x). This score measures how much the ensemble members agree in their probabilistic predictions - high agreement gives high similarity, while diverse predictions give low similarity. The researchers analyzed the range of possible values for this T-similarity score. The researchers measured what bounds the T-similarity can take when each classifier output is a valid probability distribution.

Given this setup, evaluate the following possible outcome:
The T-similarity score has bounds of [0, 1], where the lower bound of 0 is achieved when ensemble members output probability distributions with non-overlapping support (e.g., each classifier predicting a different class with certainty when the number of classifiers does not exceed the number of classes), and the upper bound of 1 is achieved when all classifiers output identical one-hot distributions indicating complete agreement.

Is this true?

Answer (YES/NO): NO